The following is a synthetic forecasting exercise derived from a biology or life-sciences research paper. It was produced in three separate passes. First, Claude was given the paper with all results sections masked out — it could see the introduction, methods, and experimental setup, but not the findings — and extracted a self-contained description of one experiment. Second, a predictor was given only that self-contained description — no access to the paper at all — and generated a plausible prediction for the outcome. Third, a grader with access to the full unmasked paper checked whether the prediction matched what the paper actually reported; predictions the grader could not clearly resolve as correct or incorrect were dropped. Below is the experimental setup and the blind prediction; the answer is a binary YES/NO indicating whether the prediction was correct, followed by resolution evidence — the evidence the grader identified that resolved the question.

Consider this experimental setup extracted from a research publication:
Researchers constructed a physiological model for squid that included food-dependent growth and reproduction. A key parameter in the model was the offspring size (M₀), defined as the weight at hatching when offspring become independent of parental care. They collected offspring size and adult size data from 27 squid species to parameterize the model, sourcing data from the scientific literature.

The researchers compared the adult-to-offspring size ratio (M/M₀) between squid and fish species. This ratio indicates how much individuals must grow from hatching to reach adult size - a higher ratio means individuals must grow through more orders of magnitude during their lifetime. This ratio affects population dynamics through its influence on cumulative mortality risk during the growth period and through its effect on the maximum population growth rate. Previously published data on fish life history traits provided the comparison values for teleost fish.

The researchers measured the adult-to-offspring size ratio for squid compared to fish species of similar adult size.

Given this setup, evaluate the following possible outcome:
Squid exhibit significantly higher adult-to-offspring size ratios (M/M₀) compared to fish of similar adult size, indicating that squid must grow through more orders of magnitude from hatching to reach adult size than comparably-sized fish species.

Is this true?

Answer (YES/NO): NO